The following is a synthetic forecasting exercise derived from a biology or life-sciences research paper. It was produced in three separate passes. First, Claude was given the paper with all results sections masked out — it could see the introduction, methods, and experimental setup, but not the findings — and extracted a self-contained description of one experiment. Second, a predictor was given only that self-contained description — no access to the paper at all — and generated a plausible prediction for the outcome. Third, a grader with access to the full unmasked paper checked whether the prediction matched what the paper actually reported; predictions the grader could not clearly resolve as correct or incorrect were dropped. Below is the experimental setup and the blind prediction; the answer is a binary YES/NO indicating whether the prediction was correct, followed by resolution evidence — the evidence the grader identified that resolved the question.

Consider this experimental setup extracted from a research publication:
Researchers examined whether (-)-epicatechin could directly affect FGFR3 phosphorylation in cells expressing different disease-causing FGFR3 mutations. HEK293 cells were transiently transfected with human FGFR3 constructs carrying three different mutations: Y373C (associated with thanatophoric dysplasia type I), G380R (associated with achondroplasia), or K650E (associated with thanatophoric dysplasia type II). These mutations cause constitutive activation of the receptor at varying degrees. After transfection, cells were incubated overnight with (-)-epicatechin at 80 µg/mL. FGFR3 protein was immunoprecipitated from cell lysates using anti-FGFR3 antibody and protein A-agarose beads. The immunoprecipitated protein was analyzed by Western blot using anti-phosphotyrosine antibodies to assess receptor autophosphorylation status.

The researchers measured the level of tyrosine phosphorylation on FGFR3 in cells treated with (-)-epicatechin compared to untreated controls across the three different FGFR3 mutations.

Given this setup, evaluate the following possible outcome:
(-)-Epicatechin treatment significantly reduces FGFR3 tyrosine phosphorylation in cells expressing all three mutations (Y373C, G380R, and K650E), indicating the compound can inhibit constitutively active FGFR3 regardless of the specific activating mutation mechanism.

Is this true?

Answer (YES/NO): NO